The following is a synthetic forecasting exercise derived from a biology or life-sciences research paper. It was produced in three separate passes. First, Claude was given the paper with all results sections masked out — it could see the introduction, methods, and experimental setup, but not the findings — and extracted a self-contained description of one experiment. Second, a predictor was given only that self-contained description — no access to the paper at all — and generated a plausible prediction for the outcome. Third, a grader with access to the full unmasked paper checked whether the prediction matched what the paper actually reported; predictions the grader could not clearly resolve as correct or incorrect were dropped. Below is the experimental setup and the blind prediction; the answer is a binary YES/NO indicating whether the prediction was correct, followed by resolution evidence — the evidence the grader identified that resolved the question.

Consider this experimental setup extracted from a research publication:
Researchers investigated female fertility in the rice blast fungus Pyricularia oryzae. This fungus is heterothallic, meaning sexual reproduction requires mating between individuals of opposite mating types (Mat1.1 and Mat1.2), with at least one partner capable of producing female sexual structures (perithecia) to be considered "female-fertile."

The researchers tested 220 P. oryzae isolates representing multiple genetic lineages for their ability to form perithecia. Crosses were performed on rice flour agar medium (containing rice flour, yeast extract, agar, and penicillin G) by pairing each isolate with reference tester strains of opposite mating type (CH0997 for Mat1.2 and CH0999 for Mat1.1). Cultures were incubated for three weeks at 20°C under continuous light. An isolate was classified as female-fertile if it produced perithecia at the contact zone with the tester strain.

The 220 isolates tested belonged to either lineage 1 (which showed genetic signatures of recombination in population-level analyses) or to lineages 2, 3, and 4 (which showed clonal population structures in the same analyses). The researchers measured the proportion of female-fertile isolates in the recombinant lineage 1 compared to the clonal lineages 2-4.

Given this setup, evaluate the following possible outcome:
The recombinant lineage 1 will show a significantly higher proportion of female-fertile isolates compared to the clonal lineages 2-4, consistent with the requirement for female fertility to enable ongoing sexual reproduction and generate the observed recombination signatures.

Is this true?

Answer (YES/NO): YES